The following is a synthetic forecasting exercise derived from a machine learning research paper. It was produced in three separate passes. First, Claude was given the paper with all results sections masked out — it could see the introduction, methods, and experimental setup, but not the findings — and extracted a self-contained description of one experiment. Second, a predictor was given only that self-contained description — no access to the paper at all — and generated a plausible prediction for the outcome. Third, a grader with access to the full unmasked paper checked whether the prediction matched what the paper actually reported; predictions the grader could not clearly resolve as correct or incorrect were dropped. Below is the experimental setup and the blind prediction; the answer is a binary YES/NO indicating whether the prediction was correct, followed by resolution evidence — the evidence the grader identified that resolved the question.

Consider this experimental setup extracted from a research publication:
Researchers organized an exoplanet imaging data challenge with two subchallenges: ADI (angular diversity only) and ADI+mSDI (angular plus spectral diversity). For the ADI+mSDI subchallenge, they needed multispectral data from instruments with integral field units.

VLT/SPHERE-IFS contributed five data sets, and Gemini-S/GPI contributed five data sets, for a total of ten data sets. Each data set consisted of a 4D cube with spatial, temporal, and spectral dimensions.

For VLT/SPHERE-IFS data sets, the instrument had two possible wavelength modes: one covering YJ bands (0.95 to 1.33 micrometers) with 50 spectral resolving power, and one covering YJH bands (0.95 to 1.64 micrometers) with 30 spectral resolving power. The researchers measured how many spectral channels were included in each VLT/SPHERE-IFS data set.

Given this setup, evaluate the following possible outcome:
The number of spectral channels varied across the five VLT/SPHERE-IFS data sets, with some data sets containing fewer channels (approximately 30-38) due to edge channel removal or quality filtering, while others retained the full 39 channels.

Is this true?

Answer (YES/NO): NO